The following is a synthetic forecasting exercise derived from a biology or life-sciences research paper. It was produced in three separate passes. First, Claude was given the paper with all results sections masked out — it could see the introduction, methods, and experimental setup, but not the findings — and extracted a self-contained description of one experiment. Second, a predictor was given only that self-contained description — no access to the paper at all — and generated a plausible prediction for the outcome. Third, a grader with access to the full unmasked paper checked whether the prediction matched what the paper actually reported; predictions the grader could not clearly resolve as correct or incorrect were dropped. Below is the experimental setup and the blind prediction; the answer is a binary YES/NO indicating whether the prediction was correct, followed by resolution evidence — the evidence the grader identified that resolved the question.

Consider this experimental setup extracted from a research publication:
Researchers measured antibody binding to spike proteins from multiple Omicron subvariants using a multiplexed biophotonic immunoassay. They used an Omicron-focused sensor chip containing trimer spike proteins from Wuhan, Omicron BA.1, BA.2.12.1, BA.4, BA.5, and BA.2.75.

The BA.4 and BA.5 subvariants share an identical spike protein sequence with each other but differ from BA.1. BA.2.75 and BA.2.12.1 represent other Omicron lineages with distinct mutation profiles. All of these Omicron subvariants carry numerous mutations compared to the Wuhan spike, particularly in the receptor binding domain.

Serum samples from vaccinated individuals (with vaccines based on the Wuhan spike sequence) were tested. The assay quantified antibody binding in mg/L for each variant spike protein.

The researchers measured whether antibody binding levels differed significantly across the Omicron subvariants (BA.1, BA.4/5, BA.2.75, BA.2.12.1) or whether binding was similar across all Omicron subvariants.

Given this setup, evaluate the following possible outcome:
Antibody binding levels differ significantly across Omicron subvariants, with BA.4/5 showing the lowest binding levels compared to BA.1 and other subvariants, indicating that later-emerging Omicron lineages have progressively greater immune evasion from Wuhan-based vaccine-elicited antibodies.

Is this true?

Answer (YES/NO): NO